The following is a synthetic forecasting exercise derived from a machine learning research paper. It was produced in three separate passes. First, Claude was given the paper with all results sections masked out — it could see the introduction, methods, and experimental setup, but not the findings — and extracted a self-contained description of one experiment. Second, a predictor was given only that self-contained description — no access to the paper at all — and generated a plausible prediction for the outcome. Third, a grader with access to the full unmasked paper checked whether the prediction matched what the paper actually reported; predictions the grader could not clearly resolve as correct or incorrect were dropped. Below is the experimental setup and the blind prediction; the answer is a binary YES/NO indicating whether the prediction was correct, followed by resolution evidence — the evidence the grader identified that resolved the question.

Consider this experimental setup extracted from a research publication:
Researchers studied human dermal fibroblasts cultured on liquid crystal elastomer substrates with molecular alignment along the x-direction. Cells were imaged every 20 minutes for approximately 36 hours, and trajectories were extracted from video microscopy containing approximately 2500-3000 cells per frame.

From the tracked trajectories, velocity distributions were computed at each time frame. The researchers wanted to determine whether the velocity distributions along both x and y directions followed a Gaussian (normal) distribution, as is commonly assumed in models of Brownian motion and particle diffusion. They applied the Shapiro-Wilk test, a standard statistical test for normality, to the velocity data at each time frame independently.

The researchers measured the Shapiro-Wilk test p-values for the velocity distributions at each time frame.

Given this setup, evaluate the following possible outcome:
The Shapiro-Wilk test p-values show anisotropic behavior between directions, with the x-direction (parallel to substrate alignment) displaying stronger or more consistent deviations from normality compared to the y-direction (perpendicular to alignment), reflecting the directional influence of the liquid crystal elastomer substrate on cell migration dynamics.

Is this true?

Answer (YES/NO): NO